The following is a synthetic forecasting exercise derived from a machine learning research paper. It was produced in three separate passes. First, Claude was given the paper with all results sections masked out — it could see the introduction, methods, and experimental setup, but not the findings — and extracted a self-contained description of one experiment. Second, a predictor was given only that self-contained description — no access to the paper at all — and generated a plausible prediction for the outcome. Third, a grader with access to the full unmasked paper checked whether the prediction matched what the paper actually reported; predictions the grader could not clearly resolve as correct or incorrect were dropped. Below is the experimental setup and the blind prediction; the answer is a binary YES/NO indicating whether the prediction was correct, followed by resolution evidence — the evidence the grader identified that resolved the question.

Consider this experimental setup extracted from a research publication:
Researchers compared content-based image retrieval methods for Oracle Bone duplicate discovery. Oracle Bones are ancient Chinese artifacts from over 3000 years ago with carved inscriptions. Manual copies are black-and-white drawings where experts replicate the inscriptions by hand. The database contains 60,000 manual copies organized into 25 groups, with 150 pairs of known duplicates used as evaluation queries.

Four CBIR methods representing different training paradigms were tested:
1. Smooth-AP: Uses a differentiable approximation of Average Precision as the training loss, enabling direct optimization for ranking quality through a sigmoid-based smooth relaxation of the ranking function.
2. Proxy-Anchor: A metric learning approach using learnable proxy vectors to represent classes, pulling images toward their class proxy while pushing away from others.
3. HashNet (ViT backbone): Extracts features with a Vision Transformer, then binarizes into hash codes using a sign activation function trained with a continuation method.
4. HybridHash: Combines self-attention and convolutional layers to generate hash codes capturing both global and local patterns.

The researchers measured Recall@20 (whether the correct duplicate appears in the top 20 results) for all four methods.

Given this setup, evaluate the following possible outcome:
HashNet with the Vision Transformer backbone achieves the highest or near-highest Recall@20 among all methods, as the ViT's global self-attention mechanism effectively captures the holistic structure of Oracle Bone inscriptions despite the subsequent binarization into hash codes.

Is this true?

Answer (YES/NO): NO